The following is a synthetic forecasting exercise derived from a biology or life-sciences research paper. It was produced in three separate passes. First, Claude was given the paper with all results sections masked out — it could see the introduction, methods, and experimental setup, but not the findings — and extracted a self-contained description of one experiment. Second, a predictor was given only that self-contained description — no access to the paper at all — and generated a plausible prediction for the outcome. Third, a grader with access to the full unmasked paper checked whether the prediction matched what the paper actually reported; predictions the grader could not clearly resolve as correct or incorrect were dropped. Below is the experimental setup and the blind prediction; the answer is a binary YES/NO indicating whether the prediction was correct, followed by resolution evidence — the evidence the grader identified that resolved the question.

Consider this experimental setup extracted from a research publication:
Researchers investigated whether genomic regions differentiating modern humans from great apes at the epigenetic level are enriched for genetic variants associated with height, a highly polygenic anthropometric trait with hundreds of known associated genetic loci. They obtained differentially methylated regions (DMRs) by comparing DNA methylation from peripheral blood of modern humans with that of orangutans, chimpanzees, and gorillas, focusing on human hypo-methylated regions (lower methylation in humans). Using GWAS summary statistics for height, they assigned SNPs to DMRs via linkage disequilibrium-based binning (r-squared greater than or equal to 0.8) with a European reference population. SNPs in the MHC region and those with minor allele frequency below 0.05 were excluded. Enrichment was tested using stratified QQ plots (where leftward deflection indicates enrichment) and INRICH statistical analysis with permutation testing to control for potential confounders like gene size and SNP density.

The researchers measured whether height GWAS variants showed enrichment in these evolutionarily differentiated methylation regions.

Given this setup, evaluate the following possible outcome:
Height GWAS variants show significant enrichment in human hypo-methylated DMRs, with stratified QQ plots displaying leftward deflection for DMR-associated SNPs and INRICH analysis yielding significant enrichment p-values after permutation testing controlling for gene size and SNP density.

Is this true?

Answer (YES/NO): NO